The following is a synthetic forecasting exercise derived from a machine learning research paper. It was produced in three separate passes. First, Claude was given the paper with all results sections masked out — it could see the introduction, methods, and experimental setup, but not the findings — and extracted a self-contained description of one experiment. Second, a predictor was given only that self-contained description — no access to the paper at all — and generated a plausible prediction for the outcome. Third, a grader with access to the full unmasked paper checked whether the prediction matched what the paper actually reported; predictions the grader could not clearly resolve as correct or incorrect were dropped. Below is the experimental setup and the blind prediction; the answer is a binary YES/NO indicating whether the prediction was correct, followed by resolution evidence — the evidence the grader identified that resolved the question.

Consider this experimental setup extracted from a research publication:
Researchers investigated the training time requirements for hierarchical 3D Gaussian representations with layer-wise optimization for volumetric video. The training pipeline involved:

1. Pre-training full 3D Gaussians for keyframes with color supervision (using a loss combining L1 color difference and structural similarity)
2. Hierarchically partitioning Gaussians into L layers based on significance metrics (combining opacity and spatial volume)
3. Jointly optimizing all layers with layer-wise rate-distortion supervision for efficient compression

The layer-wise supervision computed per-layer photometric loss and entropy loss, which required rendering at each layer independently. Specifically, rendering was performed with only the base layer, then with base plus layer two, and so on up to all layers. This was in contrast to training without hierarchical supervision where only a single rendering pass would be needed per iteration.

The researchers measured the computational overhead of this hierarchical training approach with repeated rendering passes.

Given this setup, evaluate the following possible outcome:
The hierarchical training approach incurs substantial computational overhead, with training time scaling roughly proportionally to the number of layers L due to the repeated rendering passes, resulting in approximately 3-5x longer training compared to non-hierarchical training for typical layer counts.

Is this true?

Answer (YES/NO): NO